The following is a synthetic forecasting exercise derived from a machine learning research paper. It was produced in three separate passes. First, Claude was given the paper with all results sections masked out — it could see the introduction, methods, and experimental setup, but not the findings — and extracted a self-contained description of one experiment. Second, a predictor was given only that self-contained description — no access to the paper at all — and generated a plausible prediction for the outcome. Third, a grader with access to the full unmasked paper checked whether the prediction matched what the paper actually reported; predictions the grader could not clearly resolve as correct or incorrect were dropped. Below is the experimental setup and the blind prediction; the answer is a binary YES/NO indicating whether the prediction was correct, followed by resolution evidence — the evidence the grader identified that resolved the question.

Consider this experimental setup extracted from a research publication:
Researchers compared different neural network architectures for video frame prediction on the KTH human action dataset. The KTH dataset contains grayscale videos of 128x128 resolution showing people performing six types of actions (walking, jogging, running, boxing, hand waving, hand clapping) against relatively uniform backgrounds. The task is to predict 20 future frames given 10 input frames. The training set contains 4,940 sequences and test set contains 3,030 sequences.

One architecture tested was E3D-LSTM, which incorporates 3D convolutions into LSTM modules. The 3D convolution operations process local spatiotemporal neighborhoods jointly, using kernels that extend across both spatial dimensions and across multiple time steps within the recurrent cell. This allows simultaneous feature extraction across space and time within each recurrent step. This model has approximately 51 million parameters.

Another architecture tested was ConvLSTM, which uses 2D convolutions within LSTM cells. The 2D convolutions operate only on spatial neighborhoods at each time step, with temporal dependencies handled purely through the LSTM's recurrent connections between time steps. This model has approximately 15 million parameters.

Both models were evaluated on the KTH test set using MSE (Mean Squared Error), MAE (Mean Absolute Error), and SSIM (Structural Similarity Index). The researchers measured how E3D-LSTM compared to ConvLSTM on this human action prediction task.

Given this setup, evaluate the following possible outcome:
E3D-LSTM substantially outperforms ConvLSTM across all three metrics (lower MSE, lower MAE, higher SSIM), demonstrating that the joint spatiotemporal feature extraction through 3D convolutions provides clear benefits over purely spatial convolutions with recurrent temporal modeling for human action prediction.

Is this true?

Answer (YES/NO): NO